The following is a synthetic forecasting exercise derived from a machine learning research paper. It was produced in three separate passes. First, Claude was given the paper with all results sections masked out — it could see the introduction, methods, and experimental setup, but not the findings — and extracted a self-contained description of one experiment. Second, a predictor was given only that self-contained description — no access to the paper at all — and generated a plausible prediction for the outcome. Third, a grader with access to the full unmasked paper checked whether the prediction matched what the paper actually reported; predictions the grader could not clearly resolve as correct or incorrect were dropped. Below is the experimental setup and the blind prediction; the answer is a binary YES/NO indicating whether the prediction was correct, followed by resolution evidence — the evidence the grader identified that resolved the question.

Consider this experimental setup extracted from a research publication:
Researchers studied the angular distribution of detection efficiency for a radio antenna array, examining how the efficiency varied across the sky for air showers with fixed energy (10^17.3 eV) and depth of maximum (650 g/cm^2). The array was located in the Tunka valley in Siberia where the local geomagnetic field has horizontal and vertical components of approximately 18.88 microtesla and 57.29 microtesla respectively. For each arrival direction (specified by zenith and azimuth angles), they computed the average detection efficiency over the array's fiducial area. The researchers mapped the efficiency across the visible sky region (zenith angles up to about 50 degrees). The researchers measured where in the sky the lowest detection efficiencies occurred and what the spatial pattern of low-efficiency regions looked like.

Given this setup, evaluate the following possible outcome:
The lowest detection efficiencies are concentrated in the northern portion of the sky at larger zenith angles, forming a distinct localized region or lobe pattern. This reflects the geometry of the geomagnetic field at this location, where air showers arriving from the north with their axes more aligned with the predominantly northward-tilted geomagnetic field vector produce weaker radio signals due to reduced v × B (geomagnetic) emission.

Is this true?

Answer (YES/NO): NO